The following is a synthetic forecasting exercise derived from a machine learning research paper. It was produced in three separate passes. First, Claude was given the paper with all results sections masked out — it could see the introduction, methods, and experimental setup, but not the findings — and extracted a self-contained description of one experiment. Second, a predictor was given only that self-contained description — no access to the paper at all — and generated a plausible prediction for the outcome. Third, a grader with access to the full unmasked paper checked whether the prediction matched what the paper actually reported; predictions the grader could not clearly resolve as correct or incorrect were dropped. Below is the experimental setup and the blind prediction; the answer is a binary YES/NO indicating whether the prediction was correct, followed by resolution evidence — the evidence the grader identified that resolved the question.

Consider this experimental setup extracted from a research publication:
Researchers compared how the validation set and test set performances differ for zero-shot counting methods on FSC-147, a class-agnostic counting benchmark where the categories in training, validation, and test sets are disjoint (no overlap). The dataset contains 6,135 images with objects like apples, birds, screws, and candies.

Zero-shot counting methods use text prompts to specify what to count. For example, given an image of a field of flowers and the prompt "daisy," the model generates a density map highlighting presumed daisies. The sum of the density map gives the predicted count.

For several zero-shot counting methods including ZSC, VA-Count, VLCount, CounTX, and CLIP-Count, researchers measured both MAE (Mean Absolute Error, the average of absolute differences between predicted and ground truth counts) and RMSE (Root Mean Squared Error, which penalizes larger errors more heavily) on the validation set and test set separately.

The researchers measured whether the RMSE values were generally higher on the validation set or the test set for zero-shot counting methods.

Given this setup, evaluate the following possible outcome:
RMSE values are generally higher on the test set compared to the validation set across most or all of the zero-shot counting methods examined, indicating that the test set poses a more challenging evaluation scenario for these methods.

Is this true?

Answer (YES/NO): YES